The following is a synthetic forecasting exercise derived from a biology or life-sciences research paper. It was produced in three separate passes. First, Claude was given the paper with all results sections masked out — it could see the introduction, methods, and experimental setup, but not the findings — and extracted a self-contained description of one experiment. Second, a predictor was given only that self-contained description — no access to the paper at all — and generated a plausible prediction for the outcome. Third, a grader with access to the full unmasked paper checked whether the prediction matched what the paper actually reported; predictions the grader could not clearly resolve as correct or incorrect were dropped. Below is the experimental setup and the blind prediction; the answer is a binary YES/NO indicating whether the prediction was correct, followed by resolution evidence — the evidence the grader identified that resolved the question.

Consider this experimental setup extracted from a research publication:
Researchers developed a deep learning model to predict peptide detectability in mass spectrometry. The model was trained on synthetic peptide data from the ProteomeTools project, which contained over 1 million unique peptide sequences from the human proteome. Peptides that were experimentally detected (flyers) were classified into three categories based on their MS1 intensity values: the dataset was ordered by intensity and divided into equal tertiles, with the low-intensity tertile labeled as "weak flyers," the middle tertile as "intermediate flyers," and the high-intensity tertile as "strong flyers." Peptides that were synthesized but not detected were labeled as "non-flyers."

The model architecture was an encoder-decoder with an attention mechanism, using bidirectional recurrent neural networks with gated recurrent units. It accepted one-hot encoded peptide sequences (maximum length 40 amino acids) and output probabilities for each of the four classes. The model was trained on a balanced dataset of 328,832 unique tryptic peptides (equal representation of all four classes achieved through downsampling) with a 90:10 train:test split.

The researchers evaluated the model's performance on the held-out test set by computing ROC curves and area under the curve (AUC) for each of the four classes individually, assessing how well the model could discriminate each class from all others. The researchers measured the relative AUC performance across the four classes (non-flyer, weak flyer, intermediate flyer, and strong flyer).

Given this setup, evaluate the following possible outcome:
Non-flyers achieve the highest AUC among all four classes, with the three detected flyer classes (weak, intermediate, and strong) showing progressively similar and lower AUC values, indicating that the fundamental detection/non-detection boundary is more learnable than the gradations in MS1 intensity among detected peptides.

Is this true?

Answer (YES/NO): NO